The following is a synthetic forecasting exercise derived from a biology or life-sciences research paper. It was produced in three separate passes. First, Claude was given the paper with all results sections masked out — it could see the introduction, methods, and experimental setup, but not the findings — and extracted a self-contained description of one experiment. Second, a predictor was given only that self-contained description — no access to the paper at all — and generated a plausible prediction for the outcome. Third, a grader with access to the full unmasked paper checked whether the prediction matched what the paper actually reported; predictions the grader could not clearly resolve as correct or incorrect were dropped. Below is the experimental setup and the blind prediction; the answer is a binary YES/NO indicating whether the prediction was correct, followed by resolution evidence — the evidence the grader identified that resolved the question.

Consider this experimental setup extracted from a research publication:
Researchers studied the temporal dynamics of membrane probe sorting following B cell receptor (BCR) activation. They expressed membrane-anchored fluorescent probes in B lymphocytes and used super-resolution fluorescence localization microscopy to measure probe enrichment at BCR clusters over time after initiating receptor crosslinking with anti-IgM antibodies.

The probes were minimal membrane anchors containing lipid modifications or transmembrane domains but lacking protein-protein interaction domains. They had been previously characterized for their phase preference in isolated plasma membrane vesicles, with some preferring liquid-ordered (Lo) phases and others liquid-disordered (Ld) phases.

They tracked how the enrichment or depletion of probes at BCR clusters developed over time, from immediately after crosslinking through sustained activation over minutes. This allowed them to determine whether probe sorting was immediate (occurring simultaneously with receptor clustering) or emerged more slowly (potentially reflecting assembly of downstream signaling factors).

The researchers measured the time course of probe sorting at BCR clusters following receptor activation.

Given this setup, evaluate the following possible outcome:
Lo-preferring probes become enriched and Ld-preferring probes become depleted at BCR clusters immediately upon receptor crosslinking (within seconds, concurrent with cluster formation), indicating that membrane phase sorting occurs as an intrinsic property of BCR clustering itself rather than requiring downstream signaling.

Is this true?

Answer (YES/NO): NO